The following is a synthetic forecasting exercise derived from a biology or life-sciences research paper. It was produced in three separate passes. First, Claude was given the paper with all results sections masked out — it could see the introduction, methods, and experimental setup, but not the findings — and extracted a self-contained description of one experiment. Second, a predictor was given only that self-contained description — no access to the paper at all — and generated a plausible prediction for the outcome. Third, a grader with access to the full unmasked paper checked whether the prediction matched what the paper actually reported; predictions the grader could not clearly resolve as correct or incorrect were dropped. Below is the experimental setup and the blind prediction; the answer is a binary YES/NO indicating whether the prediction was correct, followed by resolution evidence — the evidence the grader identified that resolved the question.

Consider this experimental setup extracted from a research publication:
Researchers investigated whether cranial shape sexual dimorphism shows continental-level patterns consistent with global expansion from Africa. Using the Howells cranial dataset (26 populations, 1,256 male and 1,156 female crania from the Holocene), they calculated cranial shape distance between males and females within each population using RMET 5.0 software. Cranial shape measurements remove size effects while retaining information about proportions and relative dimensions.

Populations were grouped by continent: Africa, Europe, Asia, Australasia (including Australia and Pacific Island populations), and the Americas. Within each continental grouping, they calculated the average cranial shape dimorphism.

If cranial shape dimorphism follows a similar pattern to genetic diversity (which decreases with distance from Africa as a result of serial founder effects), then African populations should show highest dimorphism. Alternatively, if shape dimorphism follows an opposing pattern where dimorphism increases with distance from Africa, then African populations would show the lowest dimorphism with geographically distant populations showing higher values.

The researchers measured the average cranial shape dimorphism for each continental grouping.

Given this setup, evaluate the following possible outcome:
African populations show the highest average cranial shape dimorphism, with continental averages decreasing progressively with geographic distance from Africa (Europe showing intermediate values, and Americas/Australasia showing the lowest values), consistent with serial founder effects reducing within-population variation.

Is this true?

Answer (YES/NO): NO